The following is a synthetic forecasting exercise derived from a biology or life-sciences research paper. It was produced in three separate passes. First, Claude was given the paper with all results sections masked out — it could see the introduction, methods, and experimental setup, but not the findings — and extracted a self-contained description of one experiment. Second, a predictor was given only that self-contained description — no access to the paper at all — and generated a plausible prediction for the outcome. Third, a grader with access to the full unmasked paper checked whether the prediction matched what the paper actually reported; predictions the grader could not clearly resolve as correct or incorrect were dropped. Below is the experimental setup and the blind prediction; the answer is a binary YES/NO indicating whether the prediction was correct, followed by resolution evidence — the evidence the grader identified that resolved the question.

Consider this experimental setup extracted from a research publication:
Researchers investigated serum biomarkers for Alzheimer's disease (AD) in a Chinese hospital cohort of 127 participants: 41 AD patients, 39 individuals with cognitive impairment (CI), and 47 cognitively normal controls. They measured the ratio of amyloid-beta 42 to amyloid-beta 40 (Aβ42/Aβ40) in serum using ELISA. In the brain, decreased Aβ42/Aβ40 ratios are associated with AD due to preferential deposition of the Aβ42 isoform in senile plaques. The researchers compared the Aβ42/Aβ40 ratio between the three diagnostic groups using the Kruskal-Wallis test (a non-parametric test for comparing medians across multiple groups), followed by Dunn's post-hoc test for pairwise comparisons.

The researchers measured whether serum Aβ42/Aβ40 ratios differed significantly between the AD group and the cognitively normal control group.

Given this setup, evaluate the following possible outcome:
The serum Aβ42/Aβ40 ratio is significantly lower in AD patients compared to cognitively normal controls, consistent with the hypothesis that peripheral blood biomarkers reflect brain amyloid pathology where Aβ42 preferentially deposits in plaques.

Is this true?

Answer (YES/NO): YES